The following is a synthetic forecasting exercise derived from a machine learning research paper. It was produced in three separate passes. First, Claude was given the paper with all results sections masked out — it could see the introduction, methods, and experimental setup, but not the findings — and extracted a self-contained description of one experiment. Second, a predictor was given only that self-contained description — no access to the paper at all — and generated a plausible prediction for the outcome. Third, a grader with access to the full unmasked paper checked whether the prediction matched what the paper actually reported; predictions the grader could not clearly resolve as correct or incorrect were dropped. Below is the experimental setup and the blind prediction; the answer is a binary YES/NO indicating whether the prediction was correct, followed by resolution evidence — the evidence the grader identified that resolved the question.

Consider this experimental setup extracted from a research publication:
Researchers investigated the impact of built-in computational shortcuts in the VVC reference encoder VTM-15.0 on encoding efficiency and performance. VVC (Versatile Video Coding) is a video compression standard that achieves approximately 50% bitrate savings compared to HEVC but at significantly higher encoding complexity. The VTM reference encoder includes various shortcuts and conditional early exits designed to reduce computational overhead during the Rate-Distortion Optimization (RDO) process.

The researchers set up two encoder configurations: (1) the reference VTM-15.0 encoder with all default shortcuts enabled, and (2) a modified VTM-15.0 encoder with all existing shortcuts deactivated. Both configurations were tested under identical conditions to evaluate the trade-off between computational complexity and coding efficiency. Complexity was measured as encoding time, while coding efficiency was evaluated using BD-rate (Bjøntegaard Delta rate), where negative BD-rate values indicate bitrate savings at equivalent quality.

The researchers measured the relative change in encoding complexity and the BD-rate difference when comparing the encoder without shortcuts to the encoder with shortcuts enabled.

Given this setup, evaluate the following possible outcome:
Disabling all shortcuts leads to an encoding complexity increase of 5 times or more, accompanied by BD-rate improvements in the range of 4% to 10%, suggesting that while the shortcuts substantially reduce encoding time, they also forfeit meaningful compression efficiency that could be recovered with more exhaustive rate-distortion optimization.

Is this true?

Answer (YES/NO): NO